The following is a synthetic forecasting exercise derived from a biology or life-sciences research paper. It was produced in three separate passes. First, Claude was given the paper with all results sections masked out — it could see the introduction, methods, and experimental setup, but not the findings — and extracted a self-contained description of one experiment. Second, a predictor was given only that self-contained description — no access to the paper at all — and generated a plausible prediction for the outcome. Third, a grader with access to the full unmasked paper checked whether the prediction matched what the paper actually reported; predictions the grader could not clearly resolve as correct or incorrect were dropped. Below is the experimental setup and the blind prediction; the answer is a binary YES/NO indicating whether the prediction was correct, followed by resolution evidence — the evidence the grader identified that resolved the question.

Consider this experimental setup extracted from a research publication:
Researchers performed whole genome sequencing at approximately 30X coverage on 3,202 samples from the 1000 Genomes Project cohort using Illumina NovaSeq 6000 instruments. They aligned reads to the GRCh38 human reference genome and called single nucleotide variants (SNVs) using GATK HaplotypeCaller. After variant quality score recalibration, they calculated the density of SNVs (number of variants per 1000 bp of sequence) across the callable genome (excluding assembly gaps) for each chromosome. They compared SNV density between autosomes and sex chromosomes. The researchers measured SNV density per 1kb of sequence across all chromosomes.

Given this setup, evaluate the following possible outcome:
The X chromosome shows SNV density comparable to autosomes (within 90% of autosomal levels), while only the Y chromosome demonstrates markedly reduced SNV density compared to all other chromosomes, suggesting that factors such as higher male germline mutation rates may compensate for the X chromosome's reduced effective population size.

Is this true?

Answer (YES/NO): NO